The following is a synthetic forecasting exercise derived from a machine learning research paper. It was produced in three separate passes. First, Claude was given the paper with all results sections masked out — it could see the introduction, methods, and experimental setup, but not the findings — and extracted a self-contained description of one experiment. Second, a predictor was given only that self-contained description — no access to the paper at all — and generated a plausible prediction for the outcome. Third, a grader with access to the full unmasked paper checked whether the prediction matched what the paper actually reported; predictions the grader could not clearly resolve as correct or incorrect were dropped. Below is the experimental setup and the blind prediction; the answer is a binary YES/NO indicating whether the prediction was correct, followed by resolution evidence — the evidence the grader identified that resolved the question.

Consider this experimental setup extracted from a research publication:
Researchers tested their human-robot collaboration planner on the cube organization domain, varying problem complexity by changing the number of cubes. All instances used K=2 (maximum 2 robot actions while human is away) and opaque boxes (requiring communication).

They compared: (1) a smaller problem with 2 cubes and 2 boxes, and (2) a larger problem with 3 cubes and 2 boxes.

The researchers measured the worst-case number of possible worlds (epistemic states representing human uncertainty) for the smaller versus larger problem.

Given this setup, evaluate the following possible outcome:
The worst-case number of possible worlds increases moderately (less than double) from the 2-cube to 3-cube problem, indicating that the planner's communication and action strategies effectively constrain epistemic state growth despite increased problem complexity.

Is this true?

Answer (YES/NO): YES